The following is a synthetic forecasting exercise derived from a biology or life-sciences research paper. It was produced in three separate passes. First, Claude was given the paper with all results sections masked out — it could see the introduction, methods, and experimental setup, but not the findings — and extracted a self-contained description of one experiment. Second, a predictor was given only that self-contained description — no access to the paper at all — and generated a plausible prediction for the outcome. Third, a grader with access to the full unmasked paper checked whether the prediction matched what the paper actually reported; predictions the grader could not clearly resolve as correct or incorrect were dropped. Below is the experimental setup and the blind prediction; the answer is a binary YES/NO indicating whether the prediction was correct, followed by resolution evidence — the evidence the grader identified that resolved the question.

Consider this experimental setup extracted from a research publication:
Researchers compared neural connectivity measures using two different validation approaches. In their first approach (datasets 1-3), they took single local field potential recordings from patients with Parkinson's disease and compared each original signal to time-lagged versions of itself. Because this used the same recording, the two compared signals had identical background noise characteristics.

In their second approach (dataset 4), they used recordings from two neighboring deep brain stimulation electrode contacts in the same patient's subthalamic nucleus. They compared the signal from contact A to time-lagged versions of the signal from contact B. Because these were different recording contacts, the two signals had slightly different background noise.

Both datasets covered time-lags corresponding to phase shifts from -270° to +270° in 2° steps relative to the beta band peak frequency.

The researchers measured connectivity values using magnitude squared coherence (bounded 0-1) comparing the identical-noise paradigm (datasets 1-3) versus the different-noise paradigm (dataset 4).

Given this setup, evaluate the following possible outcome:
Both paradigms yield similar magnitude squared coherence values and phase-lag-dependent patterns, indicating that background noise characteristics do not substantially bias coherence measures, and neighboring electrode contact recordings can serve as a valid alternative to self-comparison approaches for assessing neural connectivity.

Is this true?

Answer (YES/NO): NO